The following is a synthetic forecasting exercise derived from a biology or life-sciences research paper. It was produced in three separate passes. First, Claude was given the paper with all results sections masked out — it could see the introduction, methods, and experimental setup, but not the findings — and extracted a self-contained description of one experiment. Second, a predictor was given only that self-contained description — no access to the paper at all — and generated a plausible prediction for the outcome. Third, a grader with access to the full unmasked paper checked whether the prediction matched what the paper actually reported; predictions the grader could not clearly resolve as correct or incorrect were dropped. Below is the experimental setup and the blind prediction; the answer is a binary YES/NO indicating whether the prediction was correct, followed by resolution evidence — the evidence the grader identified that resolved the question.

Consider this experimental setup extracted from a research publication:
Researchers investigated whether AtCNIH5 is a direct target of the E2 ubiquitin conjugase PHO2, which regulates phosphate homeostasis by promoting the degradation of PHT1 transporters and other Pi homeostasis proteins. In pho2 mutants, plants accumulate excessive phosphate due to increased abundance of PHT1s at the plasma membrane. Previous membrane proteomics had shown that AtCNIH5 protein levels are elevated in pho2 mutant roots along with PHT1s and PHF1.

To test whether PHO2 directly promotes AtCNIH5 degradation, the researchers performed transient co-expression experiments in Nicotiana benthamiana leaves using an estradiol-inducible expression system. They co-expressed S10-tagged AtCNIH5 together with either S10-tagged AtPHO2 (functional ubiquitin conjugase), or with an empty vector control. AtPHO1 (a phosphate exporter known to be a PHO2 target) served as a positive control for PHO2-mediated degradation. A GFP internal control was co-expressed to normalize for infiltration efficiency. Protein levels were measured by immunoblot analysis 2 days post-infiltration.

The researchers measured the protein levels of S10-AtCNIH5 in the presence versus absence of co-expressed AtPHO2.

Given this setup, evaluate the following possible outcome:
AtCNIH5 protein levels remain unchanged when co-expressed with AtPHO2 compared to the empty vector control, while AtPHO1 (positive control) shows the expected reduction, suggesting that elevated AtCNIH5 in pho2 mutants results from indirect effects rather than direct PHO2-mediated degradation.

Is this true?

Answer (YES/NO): YES